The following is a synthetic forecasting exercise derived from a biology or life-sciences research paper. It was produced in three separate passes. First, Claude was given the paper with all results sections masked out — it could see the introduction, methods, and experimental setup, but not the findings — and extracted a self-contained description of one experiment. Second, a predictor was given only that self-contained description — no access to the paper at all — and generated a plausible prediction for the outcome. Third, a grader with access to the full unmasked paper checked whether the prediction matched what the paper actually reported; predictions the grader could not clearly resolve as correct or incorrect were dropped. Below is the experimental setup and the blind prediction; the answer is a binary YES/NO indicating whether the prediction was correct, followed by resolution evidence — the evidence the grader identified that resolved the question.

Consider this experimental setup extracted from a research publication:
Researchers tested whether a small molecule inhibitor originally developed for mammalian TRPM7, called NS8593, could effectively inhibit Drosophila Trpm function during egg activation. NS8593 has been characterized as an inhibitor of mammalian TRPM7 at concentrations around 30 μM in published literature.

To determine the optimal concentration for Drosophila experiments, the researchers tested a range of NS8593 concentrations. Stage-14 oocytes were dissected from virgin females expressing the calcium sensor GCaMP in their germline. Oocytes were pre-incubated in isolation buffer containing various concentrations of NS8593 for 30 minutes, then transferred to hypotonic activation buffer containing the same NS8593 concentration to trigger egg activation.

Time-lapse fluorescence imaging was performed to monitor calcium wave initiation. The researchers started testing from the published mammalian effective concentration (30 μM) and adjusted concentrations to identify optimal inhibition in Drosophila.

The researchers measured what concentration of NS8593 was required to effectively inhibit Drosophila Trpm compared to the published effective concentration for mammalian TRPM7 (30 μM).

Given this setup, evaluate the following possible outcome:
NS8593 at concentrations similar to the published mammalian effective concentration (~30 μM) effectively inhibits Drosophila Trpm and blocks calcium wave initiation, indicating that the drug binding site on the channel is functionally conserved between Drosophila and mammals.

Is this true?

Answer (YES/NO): NO